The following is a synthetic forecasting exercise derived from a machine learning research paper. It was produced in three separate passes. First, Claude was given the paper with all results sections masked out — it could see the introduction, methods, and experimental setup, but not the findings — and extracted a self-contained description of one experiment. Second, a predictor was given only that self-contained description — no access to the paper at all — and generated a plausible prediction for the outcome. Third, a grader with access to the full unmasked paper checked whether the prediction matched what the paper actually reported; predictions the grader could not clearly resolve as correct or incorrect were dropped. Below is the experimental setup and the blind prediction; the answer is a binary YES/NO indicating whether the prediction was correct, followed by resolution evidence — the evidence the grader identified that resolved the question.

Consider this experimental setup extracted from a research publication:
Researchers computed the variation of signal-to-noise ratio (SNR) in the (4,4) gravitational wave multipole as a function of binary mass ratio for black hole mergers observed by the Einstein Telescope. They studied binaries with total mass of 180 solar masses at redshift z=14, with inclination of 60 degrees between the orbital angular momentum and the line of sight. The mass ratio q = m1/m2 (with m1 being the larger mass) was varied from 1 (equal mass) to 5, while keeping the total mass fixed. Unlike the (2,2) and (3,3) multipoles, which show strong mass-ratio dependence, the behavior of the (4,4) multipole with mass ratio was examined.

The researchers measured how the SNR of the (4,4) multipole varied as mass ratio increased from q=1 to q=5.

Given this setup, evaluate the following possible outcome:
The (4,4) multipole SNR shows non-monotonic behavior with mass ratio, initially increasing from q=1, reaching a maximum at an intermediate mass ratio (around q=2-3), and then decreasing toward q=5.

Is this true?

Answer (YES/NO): NO